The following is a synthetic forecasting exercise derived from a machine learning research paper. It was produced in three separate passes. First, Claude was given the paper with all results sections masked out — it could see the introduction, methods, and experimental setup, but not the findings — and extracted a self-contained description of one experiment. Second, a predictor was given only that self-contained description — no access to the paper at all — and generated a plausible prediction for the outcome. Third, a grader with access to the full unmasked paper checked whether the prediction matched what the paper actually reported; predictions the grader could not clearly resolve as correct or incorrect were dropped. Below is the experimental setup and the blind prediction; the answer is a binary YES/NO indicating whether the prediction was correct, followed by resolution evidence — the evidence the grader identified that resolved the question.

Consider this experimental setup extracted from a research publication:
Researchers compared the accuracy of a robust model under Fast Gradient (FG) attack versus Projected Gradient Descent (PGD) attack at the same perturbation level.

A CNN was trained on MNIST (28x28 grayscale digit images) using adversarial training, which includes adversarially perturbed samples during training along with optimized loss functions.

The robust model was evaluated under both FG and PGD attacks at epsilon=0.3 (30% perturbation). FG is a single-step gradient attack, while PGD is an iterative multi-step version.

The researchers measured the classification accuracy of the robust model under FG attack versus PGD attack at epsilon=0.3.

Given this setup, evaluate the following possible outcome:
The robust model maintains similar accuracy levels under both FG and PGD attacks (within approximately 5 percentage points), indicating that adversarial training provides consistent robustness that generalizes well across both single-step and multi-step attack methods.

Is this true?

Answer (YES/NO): YES